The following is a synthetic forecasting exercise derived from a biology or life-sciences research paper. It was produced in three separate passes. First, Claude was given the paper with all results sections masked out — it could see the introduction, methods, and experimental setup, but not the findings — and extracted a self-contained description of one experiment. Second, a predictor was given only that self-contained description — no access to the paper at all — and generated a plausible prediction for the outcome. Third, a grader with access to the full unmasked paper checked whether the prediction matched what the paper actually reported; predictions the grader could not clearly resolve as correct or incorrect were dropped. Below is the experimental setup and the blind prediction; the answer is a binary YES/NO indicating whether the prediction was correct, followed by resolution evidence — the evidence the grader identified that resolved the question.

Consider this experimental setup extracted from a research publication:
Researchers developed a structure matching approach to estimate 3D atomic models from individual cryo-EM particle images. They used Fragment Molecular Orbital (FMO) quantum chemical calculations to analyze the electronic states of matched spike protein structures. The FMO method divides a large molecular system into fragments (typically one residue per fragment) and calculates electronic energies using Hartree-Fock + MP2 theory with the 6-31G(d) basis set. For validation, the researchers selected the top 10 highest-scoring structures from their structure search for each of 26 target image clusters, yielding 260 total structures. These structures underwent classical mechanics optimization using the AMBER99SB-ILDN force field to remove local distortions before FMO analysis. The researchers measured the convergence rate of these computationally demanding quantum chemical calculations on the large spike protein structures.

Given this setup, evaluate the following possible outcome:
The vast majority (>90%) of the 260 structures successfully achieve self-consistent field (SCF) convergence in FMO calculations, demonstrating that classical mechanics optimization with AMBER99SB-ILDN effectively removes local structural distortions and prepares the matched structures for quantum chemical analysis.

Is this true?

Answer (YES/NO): YES